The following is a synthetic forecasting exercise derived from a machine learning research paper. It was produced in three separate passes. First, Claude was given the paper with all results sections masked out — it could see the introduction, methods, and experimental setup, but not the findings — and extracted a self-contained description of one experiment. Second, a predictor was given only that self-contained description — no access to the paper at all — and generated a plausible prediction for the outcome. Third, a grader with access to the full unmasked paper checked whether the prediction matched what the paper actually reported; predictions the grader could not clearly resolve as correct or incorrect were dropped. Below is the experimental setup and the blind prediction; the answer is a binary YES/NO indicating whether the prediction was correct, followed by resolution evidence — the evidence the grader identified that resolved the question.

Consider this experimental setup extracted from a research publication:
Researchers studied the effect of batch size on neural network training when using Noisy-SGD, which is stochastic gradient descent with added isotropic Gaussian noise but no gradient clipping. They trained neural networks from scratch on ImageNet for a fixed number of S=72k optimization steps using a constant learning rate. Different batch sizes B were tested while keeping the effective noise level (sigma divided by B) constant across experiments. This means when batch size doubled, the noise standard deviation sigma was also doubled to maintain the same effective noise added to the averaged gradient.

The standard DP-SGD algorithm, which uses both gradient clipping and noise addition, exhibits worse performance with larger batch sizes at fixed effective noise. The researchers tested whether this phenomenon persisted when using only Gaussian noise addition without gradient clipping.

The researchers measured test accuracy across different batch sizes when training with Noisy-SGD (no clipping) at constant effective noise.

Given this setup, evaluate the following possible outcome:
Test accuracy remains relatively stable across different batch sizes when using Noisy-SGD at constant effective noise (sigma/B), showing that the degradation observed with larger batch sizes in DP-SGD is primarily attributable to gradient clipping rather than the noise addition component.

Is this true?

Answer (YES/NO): NO